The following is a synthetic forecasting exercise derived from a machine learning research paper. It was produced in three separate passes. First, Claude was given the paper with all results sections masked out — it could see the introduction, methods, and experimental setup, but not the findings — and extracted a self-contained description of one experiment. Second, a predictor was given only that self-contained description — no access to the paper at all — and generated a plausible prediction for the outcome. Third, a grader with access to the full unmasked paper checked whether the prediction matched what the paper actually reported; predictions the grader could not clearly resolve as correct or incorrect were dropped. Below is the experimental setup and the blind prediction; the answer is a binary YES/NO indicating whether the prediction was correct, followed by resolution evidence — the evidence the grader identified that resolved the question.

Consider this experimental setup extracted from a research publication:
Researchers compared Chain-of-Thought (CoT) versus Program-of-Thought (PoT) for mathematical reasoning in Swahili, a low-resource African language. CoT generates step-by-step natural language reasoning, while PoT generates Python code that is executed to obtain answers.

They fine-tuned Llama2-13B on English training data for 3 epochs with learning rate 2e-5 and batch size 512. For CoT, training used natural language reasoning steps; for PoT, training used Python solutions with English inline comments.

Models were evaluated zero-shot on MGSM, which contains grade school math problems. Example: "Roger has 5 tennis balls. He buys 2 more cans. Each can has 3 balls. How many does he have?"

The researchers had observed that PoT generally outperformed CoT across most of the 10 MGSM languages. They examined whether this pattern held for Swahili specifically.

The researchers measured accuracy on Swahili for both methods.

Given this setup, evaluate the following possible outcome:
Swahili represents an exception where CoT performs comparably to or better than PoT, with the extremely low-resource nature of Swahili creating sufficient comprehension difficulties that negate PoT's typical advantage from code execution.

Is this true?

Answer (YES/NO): YES